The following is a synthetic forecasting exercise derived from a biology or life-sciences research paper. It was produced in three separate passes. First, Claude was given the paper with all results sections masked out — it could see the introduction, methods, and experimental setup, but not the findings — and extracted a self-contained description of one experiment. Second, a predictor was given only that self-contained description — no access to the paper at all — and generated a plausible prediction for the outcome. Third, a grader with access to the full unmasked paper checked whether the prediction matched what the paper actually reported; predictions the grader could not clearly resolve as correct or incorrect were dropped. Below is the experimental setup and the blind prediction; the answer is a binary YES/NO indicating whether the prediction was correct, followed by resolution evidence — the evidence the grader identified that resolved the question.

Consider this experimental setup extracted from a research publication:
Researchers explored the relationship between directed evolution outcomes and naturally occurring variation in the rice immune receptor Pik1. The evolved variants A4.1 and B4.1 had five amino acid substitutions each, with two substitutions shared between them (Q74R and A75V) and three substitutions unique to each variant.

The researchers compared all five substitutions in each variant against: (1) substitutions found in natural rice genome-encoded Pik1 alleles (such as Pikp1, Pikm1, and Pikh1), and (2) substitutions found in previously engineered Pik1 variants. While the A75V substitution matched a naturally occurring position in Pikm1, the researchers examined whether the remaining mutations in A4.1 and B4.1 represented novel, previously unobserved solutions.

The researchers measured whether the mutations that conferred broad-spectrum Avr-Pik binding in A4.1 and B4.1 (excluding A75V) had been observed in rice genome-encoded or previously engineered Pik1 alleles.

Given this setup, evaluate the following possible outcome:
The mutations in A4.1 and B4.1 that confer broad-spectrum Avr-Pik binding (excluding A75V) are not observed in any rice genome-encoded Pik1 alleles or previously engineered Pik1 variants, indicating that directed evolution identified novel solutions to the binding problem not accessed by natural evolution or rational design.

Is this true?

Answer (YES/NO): YES